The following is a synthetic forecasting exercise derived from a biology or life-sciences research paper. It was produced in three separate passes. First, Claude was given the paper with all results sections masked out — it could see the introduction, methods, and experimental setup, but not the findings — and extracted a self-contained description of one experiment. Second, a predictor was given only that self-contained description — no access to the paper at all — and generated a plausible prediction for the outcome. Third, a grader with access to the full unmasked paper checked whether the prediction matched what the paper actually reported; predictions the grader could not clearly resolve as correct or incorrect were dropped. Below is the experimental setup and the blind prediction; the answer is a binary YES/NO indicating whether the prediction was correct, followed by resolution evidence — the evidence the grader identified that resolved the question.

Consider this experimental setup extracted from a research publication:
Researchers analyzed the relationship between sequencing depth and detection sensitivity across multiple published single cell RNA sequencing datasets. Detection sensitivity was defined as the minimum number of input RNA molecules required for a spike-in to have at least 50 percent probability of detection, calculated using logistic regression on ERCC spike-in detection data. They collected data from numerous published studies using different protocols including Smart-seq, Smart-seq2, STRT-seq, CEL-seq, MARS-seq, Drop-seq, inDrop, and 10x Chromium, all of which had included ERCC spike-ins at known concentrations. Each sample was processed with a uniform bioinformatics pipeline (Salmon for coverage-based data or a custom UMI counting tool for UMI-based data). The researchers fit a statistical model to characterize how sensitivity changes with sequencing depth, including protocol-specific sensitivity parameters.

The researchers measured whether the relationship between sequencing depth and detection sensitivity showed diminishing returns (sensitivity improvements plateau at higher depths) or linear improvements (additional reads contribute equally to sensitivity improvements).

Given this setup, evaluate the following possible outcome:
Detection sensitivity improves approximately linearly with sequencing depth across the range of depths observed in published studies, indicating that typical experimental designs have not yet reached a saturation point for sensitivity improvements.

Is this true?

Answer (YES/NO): NO